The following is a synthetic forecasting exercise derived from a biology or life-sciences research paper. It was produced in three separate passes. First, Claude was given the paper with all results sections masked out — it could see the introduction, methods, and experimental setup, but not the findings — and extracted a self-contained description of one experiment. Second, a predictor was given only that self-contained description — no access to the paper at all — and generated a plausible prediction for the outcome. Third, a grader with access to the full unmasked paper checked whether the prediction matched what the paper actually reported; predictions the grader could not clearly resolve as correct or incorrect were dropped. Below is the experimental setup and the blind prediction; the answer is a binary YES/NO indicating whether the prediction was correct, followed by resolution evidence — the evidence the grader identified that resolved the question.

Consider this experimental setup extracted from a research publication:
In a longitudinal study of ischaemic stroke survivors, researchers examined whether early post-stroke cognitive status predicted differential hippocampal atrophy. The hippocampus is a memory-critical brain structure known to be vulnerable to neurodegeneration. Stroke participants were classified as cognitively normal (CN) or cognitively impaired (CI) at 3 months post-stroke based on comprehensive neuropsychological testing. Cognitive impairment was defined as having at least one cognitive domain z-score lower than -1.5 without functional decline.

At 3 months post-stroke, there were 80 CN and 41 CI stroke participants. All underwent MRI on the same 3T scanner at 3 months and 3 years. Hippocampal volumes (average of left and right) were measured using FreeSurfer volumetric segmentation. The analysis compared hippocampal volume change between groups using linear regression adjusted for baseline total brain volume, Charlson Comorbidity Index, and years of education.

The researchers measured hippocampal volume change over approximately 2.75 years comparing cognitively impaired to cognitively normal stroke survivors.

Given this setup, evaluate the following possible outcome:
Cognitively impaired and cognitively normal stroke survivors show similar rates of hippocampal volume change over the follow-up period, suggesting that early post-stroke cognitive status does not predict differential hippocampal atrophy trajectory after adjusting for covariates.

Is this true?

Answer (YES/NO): YES